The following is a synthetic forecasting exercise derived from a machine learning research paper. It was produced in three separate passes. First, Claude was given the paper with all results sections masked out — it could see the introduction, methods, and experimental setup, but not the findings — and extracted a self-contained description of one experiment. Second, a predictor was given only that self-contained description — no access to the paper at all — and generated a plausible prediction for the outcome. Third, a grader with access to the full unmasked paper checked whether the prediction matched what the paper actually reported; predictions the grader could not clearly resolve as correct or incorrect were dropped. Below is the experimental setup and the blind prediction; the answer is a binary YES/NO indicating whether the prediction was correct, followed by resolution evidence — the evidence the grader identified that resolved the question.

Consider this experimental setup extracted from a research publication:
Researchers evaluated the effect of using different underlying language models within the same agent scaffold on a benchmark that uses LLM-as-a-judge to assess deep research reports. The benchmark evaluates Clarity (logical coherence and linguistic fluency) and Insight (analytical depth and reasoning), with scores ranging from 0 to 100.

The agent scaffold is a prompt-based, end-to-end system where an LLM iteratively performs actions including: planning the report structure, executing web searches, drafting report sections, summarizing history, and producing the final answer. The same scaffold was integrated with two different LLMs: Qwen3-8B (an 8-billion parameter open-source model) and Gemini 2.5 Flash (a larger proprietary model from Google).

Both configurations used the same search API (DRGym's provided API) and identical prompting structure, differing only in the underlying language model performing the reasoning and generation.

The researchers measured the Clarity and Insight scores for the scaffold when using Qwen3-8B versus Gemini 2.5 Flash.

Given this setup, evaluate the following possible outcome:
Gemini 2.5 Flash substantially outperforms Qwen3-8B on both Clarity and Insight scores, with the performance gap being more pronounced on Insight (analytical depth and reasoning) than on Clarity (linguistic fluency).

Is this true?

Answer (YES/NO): NO